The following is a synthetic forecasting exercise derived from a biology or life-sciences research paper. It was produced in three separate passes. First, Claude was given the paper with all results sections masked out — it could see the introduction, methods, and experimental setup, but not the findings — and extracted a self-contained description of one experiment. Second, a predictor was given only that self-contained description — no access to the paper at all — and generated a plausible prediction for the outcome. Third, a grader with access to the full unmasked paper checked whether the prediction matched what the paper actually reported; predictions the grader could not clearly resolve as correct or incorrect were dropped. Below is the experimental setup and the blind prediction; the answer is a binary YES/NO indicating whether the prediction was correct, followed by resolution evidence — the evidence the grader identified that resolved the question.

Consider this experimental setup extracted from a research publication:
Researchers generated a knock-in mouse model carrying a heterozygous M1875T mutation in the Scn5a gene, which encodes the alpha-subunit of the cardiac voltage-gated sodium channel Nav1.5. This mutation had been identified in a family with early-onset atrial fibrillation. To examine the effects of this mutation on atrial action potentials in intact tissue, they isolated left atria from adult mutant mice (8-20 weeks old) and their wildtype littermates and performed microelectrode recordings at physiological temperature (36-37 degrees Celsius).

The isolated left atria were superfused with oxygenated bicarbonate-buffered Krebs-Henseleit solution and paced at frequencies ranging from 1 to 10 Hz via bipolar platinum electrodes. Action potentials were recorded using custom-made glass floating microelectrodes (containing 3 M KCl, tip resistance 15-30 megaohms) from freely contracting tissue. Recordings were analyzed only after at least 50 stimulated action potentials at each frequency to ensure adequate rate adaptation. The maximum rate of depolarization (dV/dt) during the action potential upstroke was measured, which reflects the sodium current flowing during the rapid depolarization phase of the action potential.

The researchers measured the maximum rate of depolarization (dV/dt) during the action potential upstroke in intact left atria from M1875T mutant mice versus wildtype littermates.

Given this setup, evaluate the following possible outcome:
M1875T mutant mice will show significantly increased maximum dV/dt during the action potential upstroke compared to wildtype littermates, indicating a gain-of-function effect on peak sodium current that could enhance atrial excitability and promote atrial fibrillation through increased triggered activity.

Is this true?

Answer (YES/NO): YES